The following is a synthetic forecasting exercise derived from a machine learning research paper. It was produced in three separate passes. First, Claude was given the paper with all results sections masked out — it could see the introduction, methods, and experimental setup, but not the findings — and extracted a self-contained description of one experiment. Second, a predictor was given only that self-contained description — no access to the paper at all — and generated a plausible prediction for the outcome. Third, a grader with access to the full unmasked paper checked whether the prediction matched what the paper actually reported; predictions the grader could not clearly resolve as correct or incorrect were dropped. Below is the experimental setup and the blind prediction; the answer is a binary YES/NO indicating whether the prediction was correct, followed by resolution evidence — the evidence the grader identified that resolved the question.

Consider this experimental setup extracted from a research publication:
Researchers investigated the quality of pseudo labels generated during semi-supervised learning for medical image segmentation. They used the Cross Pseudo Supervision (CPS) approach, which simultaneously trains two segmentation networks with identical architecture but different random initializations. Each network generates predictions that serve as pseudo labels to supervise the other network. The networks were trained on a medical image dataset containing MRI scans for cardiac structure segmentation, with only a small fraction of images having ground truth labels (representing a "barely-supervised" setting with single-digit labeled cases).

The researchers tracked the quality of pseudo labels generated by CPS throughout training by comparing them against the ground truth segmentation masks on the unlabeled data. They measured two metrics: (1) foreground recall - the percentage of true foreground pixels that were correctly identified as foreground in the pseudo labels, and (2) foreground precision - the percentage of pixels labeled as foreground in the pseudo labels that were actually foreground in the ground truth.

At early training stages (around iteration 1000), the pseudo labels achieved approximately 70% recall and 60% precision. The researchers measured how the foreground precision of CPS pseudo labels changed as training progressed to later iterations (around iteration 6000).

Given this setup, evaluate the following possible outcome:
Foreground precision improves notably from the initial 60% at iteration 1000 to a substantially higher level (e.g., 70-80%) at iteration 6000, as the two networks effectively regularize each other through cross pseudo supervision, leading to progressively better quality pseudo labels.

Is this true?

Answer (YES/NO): NO